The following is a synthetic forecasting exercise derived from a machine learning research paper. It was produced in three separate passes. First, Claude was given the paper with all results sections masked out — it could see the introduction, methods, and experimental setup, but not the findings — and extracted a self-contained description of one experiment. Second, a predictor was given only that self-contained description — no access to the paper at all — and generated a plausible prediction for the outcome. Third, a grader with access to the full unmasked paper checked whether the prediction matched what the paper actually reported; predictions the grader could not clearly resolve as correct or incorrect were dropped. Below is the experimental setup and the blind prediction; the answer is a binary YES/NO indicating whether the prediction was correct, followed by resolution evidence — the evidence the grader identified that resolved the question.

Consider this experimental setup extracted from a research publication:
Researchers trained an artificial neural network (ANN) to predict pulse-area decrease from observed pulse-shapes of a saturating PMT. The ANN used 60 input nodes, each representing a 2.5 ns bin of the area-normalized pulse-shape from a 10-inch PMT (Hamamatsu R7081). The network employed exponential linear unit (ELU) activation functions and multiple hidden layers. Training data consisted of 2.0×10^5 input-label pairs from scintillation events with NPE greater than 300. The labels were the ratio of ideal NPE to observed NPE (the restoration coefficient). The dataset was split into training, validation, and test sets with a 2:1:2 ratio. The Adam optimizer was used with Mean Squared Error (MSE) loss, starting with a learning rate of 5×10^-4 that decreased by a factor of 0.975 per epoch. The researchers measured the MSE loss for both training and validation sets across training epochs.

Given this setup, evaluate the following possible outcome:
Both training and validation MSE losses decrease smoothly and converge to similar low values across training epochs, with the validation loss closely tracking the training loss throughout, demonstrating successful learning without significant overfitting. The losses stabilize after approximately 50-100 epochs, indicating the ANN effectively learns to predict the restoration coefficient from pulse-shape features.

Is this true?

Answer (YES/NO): NO